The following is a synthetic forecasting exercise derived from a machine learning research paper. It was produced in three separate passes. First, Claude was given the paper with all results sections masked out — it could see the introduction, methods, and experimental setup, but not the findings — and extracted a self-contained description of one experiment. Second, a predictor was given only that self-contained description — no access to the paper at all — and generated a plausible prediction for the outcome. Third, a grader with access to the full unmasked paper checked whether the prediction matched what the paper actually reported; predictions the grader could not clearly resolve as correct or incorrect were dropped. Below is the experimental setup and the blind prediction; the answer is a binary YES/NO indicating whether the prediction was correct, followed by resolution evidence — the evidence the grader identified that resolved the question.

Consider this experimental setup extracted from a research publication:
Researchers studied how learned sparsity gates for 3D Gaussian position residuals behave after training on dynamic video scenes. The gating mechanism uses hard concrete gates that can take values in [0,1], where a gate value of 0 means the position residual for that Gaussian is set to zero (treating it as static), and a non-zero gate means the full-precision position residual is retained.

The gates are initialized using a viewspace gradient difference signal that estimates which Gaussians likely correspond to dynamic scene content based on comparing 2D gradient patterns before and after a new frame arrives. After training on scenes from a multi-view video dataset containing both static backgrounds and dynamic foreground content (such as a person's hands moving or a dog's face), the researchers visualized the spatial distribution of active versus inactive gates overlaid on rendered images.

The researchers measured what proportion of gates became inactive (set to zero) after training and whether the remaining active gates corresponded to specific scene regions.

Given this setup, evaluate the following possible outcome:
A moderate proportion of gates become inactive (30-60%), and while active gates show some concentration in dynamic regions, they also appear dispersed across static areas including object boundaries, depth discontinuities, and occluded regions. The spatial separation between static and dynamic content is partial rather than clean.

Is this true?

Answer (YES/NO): NO